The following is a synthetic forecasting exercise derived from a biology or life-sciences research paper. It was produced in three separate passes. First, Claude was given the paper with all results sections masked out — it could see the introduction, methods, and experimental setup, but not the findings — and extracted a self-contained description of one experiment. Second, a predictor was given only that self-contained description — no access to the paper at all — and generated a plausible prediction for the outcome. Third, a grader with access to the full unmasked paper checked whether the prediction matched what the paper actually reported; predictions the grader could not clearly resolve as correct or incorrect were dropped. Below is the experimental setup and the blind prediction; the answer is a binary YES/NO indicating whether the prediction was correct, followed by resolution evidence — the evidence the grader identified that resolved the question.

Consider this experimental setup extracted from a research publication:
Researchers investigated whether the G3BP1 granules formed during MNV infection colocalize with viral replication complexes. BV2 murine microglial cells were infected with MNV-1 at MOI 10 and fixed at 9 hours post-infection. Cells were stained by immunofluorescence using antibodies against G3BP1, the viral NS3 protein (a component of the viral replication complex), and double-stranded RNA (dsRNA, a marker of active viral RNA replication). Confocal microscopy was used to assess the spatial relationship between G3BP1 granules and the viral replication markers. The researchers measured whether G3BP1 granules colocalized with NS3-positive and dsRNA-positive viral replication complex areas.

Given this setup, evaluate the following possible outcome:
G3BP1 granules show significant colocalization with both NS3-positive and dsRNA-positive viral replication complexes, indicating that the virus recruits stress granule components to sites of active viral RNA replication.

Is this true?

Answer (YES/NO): YES